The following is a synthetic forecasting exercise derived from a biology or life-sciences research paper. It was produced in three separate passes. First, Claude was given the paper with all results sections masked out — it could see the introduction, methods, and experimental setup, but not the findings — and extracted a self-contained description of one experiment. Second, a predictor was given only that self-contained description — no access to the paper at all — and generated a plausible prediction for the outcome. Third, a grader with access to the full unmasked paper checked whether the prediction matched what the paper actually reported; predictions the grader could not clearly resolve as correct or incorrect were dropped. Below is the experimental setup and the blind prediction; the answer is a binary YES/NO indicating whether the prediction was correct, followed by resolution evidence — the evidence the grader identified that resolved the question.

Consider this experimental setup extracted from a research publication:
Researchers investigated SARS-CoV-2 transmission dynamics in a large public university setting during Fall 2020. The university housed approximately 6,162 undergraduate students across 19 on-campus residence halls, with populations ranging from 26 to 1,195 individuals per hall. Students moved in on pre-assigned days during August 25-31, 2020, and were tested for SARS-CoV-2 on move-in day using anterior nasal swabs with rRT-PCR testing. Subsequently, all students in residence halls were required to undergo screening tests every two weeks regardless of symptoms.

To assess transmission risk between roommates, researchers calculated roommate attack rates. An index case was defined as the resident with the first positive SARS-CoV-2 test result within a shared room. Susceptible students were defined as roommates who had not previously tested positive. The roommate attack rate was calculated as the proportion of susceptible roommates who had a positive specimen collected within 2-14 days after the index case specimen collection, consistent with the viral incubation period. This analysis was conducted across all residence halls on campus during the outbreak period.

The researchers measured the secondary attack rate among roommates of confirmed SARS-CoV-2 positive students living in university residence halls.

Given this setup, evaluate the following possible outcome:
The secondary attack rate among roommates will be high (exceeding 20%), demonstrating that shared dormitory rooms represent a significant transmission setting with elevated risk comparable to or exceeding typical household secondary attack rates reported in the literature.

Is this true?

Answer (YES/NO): NO